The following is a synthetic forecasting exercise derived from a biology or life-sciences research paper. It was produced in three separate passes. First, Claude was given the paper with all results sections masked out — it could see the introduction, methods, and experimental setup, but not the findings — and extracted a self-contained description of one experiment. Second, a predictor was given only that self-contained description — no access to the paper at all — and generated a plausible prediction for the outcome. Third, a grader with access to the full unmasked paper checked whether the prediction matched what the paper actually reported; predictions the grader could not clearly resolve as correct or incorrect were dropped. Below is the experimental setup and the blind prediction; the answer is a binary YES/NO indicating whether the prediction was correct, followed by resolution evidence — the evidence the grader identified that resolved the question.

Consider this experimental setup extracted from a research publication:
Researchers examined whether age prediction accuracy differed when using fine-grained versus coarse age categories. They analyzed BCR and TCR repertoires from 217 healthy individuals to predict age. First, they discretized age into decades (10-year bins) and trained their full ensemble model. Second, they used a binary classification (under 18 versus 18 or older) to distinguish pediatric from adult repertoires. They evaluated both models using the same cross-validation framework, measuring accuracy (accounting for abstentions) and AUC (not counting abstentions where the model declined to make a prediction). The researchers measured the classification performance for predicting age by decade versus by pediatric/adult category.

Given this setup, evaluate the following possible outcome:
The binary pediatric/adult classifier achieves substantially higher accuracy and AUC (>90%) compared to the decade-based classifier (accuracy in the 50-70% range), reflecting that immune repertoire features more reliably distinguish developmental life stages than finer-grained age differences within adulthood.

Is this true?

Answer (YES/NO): NO